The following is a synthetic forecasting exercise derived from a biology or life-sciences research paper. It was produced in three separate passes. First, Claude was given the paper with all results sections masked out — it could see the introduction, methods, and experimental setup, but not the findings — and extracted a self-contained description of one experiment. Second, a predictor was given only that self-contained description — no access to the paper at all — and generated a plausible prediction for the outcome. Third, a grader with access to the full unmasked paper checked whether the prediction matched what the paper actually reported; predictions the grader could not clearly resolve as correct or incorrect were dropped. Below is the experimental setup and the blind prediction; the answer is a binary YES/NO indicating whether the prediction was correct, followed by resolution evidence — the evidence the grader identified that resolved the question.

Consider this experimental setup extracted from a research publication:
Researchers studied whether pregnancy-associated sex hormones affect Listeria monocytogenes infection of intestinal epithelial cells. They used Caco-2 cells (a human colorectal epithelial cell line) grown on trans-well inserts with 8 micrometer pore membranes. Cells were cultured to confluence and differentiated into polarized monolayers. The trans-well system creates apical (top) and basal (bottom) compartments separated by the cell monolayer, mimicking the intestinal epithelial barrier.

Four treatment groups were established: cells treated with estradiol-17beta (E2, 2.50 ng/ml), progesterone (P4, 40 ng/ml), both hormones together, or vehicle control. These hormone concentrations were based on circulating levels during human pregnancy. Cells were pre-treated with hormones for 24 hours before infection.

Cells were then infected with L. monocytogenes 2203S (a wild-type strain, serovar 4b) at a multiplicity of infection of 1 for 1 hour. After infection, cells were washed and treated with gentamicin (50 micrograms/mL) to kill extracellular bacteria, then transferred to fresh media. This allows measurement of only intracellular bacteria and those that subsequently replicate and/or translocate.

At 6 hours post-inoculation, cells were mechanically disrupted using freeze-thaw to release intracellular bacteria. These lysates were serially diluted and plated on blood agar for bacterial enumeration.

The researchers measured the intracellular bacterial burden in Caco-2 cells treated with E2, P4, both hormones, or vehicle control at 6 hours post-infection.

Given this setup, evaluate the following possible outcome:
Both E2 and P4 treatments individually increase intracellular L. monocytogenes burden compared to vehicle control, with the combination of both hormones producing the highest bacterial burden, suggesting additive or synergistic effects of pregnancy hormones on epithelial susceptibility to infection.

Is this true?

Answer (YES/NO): NO